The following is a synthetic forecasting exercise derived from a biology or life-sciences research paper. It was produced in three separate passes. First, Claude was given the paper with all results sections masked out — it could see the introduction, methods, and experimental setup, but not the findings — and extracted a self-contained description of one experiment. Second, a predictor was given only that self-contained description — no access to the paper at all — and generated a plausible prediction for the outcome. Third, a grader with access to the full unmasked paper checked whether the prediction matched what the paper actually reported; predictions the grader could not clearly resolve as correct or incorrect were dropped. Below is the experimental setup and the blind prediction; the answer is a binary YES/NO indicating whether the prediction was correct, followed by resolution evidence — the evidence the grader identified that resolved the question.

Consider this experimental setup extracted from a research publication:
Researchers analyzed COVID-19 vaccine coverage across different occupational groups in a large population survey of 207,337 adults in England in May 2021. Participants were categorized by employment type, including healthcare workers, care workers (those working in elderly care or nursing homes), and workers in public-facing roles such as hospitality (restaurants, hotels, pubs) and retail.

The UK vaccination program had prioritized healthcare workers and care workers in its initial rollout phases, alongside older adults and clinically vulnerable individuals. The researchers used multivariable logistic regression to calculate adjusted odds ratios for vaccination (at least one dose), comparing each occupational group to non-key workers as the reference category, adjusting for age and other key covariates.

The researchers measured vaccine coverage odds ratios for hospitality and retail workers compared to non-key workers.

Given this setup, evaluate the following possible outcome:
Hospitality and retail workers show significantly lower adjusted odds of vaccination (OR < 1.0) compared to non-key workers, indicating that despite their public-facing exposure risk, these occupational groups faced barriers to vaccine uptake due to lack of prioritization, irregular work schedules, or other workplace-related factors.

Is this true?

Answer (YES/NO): YES